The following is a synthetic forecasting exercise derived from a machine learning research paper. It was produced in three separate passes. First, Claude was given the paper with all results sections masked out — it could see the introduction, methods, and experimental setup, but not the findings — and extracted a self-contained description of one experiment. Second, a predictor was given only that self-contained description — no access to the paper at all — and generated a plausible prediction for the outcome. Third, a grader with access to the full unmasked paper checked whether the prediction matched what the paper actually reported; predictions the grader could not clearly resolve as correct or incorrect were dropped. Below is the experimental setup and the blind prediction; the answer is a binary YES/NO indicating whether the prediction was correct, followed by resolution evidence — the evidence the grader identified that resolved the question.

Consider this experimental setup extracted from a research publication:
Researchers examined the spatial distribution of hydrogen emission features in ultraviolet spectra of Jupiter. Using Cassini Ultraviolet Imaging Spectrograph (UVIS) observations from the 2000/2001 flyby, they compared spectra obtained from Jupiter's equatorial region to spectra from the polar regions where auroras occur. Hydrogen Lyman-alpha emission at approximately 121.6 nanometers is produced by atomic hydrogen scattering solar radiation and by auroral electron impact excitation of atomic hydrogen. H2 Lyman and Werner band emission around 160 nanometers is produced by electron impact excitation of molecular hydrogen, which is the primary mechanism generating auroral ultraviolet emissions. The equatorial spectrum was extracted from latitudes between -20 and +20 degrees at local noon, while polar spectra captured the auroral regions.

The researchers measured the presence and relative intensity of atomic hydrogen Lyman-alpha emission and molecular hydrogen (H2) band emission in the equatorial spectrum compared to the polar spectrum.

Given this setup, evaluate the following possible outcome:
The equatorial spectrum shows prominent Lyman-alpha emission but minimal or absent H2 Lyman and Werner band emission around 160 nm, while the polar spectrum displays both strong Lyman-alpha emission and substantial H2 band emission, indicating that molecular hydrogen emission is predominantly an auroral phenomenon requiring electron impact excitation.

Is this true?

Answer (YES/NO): YES